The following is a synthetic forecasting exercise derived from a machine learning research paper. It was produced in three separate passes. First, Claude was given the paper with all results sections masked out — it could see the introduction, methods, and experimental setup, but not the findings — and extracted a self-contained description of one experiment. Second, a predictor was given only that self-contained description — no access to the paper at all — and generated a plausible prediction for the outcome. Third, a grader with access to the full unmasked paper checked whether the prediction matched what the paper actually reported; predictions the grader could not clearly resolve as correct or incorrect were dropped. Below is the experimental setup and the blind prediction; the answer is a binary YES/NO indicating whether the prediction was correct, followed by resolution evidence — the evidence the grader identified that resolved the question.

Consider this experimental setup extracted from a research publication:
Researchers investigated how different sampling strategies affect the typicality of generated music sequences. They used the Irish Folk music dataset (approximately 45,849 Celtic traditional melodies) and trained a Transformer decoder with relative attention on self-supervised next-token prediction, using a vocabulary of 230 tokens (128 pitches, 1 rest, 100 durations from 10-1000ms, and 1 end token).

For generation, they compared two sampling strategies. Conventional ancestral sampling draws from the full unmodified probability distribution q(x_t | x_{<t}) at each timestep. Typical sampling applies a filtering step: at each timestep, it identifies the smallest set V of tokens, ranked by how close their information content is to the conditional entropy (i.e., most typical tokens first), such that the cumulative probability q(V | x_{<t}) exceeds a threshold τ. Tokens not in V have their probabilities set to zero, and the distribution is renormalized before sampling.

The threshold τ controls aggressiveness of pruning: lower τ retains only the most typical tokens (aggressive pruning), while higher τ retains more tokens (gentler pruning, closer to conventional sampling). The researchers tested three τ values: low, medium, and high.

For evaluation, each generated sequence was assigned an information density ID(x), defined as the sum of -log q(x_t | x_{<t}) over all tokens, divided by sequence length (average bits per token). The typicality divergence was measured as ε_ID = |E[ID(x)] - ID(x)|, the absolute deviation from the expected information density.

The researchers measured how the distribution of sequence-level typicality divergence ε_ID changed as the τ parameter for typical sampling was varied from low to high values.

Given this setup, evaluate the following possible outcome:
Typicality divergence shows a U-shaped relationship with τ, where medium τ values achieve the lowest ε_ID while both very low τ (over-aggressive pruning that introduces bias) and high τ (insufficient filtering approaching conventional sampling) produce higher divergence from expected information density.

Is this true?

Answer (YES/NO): NO